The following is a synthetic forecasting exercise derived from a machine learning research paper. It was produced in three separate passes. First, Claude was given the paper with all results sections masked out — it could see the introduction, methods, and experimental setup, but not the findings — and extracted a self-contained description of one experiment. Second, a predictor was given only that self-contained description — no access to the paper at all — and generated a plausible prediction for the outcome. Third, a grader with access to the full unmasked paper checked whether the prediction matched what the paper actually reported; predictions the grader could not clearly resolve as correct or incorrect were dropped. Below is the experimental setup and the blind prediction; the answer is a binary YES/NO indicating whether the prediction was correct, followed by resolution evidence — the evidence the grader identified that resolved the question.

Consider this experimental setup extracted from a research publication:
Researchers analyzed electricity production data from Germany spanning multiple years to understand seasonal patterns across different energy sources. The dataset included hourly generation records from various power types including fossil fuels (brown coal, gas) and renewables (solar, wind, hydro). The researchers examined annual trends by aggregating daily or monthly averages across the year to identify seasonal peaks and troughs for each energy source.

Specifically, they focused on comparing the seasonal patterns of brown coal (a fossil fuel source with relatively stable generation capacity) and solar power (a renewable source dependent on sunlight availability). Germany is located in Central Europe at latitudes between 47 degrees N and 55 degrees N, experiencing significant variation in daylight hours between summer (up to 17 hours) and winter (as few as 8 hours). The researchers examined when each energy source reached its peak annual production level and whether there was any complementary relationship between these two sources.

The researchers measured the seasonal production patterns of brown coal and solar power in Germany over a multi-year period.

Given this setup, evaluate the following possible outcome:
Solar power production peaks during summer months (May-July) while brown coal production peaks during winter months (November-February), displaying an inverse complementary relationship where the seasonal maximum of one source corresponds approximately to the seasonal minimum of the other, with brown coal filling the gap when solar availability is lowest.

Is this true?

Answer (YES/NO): NO